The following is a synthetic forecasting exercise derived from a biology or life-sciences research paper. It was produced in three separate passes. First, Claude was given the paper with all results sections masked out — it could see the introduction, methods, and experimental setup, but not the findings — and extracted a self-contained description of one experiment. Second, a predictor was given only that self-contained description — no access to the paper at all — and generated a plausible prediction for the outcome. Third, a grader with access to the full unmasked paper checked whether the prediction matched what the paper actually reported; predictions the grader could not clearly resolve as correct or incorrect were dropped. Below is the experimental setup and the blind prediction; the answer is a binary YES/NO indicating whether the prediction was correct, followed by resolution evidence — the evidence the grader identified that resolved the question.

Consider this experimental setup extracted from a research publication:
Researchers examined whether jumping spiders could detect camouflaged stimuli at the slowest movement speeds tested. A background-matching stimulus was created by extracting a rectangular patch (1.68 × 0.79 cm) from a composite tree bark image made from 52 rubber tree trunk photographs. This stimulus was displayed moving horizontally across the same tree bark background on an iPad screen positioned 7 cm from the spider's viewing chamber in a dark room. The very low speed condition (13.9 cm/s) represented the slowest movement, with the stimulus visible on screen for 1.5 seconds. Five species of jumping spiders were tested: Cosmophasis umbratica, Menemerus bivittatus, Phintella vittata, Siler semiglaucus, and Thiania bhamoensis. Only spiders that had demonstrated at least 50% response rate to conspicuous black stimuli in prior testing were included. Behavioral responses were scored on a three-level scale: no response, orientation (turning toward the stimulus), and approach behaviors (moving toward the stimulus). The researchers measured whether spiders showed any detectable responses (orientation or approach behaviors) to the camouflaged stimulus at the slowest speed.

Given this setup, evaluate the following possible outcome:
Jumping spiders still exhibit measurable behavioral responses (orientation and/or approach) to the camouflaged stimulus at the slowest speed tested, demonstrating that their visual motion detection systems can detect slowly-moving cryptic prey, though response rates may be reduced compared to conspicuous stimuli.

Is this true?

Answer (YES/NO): YES